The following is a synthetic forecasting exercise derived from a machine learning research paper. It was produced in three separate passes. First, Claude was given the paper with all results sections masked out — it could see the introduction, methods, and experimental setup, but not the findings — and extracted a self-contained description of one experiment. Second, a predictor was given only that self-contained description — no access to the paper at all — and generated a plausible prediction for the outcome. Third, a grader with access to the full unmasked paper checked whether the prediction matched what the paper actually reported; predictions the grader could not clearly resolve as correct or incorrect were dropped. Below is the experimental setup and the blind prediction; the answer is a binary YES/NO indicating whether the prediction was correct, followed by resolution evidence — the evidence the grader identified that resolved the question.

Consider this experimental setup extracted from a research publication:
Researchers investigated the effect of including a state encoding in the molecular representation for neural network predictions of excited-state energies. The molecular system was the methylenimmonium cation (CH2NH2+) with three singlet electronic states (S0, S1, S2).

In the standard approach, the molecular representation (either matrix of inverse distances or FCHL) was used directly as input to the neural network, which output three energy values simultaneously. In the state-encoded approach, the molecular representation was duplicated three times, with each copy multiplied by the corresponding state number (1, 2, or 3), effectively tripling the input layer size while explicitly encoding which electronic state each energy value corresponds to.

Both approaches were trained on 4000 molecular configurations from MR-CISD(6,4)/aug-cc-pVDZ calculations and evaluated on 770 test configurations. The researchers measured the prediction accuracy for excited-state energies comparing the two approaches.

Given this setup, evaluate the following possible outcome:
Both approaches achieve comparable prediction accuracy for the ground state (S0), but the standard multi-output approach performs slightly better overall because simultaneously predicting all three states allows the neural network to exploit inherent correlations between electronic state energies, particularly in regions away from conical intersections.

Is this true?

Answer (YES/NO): NO